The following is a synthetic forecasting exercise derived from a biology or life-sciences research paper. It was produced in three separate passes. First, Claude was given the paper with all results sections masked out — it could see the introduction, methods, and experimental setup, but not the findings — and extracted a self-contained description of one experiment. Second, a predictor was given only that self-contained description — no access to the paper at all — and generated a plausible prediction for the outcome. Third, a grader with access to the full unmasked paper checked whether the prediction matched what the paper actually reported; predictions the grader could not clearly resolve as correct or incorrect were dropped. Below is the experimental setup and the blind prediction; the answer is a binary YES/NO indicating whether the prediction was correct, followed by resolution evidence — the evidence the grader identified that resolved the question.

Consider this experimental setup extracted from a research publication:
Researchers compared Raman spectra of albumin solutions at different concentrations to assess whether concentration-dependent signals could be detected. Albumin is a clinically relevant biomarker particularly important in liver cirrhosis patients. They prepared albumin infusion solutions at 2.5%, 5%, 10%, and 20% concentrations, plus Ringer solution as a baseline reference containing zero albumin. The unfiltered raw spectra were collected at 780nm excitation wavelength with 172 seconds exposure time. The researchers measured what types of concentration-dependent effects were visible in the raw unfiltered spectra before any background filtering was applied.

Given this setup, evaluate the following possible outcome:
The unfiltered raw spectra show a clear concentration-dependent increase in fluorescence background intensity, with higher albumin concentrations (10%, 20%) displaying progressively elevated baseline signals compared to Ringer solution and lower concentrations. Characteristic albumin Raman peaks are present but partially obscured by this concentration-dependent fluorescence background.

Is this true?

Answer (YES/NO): YES